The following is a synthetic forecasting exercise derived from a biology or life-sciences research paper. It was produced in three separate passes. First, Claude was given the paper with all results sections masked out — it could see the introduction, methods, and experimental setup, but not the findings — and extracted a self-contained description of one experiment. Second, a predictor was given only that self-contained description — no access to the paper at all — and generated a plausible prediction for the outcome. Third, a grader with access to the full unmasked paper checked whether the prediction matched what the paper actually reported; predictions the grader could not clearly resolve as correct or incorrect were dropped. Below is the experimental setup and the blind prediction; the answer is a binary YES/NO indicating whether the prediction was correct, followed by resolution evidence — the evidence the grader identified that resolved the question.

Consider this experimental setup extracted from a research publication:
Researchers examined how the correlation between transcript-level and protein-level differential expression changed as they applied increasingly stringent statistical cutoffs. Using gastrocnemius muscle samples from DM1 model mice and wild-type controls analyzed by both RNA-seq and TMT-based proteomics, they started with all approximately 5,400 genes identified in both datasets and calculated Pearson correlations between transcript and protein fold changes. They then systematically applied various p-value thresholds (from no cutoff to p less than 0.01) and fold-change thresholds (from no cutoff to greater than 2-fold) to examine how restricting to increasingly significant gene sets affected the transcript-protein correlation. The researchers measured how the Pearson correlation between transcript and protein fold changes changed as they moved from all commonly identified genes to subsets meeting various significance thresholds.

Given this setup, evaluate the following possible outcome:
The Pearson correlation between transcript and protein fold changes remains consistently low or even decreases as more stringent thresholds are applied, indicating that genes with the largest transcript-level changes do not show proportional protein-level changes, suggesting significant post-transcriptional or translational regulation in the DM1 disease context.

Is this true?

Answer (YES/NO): NO